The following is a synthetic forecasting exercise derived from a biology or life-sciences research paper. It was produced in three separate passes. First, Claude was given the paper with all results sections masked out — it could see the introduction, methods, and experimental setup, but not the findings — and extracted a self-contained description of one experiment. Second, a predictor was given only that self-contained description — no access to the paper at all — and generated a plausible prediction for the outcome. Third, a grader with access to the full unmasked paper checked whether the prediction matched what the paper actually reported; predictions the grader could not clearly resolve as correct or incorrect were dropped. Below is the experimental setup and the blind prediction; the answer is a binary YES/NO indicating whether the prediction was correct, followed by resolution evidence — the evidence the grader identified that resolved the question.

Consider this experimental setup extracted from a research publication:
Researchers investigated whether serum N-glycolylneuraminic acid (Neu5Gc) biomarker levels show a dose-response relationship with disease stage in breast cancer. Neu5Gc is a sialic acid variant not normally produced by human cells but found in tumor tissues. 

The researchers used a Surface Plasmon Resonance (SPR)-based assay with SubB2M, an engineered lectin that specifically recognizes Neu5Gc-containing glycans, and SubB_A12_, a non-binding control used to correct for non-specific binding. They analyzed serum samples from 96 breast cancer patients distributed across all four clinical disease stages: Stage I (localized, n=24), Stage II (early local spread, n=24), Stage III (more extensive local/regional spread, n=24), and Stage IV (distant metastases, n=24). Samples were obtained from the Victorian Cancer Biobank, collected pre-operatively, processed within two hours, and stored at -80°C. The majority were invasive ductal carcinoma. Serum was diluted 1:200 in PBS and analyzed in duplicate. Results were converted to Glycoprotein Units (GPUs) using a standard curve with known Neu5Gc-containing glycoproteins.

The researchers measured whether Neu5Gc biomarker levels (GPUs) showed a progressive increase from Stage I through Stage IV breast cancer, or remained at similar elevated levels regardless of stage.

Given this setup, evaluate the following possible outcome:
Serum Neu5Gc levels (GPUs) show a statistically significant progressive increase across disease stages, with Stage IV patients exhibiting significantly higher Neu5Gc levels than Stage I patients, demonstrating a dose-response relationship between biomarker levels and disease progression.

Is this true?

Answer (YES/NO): NO